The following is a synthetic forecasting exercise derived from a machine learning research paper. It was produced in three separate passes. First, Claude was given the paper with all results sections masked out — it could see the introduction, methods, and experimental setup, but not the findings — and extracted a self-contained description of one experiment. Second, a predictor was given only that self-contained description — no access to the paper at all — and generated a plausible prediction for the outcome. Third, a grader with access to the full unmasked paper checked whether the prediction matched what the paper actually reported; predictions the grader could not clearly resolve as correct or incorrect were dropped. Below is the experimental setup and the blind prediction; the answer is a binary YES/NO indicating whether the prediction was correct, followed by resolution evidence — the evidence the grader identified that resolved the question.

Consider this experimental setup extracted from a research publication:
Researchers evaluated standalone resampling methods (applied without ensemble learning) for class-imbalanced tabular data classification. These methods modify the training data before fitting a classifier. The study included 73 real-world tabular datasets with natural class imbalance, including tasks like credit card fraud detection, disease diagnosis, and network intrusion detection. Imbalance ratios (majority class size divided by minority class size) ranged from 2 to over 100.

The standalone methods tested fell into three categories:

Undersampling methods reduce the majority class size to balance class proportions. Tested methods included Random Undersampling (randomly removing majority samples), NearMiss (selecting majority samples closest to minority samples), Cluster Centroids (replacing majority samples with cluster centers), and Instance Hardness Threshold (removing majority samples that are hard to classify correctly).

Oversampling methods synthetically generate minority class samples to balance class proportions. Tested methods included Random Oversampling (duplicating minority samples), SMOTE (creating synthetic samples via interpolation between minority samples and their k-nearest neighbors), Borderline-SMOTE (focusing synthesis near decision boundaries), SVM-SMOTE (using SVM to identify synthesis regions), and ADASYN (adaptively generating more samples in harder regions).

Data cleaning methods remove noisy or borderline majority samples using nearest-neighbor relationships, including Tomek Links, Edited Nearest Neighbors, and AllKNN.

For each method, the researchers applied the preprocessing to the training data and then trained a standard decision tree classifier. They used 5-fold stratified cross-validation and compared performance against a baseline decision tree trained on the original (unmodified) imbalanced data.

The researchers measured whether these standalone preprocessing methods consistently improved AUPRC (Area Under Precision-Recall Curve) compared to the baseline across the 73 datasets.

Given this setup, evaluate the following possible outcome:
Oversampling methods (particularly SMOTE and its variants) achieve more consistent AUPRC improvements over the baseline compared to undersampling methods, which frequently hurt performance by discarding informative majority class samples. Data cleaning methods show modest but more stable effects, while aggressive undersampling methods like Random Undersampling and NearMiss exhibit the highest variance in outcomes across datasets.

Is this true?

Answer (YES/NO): NO